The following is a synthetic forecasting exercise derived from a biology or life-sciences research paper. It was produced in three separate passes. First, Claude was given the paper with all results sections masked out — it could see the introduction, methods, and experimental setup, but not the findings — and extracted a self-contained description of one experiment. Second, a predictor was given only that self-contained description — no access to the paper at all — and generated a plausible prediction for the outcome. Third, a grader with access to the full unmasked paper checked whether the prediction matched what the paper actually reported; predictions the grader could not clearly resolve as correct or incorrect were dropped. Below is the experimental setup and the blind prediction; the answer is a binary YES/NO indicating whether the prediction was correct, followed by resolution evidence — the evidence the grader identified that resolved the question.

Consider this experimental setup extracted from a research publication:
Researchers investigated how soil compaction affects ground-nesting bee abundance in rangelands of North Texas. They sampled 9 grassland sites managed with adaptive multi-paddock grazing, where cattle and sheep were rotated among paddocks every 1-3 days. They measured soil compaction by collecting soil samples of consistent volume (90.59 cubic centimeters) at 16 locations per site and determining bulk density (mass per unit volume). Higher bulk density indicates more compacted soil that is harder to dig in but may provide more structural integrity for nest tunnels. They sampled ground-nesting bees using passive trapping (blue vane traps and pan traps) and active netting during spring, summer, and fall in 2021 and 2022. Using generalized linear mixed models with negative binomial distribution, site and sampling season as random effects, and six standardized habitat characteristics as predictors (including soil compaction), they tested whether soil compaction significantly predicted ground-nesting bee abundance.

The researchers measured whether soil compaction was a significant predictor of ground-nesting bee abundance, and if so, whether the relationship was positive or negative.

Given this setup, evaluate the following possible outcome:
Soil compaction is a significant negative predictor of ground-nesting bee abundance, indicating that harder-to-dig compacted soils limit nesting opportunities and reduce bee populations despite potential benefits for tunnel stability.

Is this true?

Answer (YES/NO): YES